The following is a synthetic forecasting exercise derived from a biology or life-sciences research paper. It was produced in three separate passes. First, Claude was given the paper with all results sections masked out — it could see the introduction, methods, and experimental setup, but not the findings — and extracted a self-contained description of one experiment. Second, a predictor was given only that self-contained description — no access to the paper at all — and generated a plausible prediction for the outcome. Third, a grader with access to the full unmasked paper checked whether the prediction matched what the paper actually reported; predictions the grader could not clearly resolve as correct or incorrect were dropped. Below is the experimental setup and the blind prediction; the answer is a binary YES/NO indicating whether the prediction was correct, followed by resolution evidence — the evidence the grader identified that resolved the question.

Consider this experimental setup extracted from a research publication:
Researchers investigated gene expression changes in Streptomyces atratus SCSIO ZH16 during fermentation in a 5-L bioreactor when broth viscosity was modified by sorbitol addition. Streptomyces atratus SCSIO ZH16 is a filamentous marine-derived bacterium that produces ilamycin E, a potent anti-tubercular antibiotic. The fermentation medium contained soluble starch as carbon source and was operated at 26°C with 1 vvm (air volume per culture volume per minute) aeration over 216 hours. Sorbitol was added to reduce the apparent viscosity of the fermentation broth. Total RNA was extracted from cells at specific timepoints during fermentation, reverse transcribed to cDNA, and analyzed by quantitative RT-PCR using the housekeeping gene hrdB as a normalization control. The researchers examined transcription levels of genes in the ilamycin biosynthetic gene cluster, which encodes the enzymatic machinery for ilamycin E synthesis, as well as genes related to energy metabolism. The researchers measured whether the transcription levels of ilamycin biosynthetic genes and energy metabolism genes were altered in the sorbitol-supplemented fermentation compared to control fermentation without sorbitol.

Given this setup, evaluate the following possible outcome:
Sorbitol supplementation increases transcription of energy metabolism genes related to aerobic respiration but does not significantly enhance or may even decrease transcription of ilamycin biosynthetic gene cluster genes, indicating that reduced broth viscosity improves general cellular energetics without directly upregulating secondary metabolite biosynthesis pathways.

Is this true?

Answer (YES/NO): NO